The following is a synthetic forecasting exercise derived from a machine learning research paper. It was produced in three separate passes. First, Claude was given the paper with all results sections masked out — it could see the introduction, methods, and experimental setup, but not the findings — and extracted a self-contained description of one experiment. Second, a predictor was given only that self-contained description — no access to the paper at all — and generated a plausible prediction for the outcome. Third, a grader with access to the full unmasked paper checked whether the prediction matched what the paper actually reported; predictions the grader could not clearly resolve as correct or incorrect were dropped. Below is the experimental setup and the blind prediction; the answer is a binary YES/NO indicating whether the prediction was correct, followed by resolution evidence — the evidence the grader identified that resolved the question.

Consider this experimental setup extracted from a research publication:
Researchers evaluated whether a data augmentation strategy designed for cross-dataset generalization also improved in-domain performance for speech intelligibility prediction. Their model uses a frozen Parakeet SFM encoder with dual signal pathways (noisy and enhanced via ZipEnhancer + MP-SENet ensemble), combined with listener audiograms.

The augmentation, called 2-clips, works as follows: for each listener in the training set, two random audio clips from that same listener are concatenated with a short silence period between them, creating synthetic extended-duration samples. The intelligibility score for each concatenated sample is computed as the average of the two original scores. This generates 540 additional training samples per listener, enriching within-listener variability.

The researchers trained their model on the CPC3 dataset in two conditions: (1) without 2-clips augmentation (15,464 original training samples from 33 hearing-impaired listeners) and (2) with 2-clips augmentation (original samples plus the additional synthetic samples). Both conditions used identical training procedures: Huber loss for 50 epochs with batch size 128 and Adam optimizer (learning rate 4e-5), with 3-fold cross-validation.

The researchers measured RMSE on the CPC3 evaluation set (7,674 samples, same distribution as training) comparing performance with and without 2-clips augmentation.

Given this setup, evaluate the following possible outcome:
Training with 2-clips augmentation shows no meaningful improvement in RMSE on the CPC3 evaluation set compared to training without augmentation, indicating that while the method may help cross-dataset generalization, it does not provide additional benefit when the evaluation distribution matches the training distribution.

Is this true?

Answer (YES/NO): NO